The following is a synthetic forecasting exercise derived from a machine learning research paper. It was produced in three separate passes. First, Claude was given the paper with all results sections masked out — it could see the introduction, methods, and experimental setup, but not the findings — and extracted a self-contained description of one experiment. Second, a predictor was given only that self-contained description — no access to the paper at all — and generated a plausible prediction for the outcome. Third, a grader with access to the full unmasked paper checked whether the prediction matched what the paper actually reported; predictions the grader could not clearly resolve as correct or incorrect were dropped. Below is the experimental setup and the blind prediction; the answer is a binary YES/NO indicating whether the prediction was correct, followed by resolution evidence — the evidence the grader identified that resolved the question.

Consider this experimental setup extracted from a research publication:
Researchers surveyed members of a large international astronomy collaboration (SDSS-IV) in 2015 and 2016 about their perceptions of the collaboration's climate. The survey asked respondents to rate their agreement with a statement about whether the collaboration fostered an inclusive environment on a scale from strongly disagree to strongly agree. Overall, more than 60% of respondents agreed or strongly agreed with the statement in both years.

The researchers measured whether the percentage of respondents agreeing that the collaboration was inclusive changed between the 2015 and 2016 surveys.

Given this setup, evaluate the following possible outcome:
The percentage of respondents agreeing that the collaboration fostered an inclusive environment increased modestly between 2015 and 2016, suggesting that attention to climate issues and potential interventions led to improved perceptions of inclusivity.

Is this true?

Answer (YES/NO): NO